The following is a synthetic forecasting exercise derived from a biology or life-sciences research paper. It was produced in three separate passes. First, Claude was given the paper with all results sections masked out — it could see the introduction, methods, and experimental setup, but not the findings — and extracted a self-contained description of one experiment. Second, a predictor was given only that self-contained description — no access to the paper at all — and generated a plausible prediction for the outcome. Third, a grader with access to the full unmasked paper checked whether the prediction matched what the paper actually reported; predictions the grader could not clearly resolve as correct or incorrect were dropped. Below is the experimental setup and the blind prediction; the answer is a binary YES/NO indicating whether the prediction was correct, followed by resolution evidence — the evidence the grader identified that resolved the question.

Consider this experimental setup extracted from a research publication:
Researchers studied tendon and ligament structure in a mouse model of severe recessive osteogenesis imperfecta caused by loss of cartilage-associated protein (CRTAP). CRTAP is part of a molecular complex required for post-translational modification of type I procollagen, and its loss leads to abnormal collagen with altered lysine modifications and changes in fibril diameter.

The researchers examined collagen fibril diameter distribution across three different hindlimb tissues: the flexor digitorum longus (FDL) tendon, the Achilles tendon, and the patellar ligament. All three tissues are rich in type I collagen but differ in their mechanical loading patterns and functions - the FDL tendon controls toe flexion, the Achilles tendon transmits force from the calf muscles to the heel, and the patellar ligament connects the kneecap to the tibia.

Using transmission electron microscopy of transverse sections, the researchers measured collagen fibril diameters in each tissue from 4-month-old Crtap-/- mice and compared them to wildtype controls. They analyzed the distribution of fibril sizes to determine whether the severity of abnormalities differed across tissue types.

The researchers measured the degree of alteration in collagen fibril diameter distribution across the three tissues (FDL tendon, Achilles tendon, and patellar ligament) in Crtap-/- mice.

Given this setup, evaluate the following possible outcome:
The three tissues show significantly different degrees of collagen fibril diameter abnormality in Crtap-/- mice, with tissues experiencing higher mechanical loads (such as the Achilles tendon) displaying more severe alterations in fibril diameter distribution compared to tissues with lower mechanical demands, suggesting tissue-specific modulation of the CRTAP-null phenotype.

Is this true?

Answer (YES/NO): NO